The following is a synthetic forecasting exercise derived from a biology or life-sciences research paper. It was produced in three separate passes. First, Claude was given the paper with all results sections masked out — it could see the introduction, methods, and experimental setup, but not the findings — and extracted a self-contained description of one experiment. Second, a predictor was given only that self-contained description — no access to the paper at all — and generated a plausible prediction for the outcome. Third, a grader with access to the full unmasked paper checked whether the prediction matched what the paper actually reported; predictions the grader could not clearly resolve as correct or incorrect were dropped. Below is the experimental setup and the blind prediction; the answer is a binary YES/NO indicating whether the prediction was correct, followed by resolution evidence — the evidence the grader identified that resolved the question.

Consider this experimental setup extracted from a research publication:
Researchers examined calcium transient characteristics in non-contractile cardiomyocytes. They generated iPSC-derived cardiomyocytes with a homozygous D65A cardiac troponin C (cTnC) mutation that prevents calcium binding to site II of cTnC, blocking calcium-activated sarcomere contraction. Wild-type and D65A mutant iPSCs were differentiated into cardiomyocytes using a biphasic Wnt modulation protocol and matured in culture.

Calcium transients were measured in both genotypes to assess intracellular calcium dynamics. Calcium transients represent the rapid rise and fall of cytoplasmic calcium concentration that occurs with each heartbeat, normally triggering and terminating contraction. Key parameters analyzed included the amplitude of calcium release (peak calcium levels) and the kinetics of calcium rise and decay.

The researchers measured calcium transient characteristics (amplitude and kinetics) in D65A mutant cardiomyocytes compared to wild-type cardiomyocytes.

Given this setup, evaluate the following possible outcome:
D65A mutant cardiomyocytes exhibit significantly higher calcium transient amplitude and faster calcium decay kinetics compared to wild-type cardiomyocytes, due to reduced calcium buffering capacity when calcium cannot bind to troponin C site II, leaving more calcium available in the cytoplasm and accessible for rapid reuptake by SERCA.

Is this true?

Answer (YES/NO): NO